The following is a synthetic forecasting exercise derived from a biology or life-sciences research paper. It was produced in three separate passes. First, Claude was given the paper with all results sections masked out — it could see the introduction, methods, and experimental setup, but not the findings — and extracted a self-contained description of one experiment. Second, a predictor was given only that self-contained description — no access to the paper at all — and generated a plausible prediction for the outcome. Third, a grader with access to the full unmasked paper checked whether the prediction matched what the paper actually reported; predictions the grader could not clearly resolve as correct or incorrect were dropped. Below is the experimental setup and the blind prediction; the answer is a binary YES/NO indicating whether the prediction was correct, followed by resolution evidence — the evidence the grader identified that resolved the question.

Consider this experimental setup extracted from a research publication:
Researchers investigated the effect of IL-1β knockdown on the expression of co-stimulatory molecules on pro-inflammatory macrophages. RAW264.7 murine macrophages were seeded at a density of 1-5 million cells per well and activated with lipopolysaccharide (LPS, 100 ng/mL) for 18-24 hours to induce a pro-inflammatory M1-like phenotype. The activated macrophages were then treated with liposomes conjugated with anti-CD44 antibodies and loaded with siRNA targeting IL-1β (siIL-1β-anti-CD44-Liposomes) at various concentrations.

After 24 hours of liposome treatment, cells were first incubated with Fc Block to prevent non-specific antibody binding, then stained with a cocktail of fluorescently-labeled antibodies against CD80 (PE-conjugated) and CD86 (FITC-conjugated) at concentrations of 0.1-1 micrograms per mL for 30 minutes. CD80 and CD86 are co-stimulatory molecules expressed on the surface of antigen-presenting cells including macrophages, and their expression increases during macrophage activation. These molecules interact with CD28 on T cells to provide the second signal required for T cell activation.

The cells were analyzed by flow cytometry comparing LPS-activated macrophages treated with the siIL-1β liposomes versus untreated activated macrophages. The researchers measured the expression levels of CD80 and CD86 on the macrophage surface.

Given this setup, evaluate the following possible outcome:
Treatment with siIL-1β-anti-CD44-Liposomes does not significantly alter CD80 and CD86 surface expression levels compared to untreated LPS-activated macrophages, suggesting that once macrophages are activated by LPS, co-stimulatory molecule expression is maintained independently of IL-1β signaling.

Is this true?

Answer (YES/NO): NO